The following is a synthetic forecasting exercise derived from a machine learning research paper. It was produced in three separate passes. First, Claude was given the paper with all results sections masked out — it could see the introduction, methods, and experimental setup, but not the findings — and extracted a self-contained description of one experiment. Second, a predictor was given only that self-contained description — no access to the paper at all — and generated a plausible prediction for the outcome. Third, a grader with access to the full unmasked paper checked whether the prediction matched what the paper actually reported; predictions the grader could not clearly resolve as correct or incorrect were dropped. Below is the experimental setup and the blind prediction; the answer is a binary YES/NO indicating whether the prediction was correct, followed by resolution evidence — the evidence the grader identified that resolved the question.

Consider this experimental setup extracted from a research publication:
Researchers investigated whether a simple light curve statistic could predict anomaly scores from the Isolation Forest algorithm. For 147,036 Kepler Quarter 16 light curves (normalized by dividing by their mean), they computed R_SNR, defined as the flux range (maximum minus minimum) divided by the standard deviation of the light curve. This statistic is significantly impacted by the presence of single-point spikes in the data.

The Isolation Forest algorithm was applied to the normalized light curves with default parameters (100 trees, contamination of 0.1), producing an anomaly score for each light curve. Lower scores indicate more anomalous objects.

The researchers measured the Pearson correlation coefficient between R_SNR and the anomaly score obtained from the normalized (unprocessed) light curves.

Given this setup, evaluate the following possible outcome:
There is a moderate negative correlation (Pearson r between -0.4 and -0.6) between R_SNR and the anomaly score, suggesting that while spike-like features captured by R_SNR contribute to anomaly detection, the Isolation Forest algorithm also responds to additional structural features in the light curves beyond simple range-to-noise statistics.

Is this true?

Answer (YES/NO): NO